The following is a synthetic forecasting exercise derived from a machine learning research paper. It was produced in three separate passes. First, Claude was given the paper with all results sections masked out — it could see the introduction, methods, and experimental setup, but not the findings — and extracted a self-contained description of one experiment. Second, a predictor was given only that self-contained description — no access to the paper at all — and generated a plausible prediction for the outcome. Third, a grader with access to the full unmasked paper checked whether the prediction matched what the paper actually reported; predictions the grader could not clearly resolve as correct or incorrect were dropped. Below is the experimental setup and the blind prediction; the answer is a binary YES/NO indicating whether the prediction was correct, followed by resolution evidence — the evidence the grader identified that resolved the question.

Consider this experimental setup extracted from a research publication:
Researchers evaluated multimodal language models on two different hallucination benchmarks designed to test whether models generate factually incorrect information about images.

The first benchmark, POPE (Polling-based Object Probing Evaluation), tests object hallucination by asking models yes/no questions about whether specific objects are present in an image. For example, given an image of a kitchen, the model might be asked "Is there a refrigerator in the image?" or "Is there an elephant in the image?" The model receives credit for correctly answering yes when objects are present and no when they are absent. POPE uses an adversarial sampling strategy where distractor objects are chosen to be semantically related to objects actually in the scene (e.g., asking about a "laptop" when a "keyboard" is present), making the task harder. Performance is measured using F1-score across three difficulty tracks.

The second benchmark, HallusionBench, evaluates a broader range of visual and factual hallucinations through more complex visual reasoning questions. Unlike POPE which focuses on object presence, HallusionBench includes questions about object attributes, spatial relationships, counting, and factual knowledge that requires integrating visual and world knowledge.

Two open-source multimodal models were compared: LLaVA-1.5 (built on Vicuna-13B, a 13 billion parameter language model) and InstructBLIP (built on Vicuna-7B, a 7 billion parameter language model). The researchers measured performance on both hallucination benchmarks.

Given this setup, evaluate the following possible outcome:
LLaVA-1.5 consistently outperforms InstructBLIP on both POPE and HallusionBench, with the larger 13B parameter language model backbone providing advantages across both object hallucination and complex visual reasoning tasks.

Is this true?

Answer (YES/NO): NO